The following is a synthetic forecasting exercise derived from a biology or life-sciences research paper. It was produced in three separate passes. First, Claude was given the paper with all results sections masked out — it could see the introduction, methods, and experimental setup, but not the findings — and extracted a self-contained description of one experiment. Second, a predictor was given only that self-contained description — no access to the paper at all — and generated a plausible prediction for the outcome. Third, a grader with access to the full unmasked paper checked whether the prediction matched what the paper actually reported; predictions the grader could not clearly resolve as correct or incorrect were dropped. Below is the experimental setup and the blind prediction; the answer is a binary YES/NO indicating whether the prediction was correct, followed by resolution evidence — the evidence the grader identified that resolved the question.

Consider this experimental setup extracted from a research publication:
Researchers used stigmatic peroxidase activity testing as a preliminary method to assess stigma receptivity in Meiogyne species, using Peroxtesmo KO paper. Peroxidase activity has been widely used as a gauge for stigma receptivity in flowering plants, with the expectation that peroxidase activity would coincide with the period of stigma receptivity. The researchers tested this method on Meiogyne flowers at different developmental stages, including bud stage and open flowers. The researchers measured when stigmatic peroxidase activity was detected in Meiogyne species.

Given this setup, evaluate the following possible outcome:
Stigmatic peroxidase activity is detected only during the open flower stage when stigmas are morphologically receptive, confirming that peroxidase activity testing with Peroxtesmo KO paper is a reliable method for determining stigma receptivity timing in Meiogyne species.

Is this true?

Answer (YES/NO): NO